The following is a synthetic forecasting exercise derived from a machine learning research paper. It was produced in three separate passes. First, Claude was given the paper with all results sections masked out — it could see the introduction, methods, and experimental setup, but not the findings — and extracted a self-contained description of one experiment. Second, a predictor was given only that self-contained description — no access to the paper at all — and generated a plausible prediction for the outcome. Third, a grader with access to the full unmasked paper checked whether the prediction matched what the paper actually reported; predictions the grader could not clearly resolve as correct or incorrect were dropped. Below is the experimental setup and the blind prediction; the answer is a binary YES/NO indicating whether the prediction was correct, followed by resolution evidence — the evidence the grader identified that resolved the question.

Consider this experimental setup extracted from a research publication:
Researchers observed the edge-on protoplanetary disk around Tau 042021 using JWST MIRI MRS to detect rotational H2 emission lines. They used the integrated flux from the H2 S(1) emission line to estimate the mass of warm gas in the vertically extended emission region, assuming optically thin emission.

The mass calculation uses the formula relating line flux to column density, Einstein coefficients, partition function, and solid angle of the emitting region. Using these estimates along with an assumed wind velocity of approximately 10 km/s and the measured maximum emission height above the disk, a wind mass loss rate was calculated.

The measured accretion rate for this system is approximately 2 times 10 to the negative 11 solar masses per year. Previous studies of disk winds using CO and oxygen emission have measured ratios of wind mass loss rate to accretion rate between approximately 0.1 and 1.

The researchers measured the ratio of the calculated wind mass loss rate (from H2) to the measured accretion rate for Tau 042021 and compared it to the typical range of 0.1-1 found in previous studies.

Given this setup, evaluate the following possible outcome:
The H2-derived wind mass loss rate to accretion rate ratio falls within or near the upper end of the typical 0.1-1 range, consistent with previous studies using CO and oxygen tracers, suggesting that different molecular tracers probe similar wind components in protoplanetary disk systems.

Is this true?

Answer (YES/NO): NO